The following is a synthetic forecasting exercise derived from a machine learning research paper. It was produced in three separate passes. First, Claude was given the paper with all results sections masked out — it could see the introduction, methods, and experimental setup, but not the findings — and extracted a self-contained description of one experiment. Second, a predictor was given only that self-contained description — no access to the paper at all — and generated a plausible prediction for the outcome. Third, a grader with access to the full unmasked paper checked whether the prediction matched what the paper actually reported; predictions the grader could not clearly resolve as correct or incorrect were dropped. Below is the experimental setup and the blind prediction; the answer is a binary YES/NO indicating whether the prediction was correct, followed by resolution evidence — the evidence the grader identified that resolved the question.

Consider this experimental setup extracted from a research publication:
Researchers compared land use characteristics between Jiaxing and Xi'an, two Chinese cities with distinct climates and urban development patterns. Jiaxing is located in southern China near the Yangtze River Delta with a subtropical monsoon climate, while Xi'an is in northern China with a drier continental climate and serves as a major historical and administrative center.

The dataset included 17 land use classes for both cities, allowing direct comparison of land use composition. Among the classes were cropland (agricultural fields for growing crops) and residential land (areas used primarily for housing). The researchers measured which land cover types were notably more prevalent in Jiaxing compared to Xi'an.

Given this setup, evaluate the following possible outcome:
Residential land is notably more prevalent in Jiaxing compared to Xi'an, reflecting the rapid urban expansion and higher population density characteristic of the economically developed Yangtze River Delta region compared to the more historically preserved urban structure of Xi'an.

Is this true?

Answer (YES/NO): YES